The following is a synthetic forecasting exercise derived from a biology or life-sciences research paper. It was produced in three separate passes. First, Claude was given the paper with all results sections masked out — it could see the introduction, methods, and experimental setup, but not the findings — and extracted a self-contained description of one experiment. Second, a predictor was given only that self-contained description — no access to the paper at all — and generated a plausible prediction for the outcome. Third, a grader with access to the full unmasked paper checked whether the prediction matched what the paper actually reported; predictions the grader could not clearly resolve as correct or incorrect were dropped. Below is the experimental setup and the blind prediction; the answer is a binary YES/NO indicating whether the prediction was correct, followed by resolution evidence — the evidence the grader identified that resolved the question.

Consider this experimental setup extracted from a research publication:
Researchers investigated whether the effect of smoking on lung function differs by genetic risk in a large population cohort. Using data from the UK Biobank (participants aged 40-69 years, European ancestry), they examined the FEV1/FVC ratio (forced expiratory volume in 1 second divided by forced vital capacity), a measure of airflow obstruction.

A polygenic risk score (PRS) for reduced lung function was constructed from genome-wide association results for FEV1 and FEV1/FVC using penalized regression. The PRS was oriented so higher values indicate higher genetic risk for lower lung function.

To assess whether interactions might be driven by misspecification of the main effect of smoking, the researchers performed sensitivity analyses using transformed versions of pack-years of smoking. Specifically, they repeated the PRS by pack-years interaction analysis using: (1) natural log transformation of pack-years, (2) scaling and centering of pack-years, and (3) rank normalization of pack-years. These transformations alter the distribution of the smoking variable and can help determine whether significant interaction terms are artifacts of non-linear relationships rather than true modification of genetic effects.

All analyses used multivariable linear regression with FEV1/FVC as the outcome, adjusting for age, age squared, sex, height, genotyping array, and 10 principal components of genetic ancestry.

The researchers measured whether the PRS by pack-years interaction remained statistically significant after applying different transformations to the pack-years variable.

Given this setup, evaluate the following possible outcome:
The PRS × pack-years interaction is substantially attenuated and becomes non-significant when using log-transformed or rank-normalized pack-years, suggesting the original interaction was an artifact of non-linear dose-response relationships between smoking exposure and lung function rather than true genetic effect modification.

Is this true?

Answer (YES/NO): NO